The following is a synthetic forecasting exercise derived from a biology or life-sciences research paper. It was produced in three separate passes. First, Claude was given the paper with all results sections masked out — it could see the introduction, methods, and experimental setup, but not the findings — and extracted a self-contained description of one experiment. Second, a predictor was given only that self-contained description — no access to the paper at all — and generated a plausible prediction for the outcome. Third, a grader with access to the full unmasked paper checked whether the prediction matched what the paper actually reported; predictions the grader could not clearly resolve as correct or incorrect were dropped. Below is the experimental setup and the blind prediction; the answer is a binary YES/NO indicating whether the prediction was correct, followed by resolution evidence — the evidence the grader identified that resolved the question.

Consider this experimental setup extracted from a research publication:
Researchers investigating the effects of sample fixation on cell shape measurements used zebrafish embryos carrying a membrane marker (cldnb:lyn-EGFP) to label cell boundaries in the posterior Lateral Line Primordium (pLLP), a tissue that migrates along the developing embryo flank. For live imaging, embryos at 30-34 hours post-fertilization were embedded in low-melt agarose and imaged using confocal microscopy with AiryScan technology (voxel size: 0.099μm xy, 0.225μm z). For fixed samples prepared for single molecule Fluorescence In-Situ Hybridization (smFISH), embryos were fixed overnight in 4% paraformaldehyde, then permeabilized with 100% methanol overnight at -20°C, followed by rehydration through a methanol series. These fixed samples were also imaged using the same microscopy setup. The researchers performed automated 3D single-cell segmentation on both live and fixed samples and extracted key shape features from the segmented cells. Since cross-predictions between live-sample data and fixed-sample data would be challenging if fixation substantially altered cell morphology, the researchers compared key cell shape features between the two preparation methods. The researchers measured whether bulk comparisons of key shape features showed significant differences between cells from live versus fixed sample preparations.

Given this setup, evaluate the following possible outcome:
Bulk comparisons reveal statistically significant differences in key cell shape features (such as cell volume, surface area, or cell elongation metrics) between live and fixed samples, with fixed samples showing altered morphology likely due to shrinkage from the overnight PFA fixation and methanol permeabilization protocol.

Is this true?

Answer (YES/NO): NO